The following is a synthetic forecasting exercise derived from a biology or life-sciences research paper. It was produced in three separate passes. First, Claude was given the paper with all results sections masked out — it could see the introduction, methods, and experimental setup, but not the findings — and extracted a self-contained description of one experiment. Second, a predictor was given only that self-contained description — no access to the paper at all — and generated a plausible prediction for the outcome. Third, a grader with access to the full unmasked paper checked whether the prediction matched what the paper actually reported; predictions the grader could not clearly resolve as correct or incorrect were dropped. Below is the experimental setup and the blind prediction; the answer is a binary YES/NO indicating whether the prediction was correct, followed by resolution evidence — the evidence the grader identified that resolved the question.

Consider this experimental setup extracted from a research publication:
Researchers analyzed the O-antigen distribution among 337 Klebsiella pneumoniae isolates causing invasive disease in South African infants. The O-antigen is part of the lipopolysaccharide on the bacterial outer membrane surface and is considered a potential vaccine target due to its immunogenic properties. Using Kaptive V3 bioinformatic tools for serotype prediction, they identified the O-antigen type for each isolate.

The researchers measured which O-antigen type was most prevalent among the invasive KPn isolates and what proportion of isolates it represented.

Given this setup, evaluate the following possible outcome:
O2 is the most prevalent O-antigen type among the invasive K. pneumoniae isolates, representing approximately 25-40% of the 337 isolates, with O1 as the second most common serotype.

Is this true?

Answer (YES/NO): NO